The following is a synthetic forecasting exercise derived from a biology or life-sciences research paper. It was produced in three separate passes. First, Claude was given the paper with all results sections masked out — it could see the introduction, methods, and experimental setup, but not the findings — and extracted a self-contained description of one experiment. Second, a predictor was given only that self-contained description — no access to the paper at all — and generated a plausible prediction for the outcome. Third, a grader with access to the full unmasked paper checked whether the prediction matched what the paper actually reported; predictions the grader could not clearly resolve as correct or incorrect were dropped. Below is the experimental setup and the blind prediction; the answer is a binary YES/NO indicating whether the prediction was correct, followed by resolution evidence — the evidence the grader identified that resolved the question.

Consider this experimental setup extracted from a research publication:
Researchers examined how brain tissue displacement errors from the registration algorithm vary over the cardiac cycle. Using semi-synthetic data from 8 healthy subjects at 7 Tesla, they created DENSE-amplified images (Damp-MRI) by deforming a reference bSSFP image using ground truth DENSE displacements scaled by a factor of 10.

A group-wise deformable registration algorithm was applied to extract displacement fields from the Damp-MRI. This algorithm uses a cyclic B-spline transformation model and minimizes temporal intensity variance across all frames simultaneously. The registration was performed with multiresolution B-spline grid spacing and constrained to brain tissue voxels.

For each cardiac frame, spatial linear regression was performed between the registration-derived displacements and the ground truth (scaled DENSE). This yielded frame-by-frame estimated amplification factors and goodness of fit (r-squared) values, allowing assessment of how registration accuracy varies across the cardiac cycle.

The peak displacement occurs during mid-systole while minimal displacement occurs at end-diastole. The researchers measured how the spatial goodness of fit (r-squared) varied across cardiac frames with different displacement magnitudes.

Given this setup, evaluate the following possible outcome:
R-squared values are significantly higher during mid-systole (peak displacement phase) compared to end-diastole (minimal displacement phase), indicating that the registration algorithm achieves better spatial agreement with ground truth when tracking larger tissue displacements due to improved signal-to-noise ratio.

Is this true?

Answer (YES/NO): YES